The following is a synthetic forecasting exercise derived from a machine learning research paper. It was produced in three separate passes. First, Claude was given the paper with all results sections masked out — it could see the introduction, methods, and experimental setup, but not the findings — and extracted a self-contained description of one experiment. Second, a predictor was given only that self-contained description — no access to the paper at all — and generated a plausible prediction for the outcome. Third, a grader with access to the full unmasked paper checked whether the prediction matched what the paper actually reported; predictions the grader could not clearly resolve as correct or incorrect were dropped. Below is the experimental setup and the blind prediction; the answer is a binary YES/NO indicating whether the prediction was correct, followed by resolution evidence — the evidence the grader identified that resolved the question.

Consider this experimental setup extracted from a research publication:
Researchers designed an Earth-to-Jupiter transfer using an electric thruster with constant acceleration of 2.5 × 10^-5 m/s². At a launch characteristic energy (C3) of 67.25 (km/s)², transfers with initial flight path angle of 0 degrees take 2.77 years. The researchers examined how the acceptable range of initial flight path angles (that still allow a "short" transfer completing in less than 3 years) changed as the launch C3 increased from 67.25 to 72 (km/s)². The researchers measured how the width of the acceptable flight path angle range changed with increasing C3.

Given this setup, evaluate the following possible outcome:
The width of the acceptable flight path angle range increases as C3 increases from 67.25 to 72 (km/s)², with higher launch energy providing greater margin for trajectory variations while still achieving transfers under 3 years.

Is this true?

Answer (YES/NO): YES